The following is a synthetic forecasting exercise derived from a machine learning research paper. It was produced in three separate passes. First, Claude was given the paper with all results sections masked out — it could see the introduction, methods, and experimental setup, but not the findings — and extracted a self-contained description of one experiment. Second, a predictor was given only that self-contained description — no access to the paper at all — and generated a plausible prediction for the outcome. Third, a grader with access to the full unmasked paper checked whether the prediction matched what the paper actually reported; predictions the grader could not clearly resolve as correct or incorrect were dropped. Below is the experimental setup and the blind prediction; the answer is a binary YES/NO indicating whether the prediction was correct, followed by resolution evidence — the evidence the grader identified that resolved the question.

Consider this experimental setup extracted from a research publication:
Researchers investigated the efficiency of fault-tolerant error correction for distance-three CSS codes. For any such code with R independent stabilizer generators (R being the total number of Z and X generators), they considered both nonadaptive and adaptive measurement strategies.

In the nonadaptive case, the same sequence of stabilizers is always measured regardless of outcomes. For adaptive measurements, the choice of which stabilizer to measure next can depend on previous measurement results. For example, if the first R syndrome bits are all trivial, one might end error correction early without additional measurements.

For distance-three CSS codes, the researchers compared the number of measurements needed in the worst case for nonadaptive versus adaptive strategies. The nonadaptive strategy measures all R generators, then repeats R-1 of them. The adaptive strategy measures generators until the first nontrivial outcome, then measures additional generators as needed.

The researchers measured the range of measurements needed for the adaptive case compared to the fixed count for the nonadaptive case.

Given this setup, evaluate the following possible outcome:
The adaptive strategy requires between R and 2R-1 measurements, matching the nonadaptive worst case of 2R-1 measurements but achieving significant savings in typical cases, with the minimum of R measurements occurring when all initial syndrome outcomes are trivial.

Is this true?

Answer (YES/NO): YES